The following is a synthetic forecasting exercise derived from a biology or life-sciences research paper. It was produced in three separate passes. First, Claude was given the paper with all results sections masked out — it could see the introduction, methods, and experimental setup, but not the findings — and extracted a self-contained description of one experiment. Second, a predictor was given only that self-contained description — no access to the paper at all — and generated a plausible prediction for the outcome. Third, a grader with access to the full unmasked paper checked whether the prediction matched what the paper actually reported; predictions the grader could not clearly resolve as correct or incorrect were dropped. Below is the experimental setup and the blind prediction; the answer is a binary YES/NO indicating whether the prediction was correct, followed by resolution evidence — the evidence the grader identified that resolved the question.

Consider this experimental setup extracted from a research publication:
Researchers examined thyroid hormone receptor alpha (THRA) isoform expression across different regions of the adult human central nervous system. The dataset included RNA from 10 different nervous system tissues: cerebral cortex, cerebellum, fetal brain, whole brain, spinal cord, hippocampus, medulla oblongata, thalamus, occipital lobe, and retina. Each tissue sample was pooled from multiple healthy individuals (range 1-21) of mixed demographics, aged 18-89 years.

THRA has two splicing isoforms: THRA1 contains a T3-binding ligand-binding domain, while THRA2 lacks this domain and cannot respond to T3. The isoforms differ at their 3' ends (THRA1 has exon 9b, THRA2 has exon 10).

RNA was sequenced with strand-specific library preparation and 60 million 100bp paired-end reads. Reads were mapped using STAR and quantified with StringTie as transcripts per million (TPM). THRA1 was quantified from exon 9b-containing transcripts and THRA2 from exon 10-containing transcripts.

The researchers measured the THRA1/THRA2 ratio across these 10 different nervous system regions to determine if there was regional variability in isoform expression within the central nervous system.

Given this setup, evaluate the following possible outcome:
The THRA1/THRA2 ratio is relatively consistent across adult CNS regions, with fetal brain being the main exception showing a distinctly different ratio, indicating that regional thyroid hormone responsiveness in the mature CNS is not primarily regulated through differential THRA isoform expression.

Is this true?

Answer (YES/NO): NO